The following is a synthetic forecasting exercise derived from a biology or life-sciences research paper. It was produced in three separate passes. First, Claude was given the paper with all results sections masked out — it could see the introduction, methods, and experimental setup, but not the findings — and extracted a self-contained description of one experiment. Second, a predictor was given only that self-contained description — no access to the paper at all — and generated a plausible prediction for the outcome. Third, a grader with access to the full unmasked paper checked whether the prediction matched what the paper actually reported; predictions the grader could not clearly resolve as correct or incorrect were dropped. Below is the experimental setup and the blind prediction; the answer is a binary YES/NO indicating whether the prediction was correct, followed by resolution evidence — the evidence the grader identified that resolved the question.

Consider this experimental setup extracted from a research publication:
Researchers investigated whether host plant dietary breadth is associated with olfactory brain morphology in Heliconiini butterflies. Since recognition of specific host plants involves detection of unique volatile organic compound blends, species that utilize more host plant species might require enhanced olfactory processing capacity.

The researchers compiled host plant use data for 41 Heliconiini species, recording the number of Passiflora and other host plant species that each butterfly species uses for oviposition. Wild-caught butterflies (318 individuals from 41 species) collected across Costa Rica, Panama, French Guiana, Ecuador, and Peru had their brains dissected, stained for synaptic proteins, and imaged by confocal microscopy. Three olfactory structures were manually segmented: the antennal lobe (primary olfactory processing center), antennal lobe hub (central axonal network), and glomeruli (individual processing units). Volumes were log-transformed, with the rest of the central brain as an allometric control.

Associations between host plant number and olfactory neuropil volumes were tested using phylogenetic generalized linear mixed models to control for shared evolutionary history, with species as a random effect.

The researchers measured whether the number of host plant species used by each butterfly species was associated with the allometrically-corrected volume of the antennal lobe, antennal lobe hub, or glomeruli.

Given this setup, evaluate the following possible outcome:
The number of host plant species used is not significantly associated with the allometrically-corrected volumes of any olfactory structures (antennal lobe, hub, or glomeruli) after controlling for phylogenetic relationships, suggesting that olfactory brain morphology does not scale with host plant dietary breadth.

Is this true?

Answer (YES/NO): YES